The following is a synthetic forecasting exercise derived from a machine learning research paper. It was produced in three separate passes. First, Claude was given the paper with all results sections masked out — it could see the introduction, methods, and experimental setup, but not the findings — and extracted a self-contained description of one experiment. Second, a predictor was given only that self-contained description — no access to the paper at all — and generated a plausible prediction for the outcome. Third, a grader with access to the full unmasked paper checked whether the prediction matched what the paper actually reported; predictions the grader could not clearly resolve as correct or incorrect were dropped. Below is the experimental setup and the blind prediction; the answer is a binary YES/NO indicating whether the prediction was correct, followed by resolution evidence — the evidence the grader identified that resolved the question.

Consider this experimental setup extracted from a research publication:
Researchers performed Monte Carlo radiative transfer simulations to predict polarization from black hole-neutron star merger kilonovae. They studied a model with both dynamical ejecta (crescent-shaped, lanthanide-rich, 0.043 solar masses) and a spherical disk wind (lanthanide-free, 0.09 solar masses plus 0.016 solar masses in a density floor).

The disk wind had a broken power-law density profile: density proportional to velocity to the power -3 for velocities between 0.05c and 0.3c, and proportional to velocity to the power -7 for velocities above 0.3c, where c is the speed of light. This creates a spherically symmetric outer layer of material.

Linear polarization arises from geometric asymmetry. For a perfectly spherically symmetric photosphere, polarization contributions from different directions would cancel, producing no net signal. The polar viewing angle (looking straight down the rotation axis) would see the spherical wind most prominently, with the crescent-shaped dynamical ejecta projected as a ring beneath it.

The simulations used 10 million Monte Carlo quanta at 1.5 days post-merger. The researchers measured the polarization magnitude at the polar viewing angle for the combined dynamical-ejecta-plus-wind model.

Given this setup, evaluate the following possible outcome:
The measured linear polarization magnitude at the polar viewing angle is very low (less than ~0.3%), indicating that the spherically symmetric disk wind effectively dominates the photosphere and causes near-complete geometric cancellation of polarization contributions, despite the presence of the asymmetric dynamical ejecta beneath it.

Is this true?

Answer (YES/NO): NO